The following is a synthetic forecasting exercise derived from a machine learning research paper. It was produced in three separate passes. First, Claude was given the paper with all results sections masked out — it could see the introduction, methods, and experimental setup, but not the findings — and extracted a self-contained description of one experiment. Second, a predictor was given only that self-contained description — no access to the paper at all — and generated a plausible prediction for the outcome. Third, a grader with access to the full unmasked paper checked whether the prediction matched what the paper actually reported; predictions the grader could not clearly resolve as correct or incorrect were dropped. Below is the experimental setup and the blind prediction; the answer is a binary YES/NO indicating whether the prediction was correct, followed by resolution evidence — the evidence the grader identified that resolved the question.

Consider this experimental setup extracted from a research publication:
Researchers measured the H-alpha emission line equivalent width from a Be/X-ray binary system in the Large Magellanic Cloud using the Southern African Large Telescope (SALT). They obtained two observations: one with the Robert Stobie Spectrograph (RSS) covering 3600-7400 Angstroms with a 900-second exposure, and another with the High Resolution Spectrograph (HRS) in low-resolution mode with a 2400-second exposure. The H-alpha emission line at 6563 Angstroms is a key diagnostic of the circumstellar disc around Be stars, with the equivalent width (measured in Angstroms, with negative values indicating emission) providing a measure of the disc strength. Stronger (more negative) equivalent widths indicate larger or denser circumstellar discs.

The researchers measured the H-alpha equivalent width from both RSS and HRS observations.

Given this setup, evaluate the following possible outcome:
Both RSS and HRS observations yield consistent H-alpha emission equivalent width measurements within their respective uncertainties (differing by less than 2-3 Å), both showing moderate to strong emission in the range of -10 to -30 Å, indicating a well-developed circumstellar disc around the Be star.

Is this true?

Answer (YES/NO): YES